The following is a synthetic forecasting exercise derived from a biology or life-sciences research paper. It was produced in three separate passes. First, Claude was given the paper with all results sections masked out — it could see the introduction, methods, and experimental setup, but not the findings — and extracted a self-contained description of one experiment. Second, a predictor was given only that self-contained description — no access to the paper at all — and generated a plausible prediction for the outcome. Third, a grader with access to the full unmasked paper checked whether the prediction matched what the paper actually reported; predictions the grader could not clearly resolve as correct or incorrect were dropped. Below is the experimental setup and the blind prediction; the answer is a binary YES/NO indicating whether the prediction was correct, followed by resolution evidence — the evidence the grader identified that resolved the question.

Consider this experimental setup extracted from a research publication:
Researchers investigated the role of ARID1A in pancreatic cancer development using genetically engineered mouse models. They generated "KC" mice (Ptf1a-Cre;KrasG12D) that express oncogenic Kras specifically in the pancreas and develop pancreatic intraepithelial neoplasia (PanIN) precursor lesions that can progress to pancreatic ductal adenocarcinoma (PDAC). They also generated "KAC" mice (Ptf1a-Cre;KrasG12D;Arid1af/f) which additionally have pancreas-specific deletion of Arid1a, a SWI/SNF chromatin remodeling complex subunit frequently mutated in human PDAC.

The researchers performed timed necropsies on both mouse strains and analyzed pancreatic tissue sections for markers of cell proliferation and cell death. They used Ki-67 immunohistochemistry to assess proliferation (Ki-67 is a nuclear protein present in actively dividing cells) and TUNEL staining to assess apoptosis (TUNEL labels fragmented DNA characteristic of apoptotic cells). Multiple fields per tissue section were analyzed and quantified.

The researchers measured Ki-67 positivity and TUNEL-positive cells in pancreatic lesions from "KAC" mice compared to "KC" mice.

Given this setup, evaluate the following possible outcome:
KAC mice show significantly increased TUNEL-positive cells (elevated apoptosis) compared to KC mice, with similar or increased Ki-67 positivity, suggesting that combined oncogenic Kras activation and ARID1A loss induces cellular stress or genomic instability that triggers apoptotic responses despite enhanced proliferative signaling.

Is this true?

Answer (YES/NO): NO